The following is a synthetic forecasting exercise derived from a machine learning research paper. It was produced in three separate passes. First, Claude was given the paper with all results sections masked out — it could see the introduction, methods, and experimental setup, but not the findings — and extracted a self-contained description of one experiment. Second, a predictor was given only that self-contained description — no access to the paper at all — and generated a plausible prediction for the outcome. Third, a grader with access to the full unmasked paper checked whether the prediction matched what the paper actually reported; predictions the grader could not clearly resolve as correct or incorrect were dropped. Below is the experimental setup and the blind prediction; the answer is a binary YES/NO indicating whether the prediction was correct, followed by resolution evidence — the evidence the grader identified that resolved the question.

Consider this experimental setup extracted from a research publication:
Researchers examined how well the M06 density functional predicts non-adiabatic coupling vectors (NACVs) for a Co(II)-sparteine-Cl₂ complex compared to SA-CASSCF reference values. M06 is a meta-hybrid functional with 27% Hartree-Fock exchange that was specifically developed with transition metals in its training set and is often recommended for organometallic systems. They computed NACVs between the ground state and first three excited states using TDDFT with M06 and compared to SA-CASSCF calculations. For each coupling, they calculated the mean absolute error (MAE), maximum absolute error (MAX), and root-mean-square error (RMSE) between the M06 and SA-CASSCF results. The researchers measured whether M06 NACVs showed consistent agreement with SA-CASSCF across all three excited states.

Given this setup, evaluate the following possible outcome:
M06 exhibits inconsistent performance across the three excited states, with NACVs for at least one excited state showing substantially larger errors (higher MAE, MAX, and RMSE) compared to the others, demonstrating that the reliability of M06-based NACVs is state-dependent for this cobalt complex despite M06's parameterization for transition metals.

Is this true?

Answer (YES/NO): YES